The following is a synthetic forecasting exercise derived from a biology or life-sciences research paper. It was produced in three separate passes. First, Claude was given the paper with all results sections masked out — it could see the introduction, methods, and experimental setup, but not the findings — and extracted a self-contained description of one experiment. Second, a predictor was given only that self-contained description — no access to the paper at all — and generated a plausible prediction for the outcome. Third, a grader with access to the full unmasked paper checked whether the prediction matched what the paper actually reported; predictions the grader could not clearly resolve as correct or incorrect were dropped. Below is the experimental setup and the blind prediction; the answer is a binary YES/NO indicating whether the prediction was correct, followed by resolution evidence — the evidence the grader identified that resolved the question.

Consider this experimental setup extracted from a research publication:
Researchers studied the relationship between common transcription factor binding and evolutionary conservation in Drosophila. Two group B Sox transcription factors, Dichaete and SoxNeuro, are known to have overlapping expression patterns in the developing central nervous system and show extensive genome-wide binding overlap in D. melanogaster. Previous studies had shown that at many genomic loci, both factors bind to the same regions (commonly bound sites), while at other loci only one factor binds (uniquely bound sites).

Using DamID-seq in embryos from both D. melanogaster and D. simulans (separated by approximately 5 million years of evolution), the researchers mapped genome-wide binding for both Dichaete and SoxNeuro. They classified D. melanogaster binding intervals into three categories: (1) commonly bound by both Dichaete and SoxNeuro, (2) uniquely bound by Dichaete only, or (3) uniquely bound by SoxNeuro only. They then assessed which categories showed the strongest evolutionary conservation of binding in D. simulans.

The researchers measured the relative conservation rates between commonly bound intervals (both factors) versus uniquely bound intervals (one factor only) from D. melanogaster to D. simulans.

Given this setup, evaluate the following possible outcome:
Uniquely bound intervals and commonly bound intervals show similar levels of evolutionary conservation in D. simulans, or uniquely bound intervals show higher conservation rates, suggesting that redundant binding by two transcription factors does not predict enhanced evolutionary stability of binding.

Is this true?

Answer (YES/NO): NO